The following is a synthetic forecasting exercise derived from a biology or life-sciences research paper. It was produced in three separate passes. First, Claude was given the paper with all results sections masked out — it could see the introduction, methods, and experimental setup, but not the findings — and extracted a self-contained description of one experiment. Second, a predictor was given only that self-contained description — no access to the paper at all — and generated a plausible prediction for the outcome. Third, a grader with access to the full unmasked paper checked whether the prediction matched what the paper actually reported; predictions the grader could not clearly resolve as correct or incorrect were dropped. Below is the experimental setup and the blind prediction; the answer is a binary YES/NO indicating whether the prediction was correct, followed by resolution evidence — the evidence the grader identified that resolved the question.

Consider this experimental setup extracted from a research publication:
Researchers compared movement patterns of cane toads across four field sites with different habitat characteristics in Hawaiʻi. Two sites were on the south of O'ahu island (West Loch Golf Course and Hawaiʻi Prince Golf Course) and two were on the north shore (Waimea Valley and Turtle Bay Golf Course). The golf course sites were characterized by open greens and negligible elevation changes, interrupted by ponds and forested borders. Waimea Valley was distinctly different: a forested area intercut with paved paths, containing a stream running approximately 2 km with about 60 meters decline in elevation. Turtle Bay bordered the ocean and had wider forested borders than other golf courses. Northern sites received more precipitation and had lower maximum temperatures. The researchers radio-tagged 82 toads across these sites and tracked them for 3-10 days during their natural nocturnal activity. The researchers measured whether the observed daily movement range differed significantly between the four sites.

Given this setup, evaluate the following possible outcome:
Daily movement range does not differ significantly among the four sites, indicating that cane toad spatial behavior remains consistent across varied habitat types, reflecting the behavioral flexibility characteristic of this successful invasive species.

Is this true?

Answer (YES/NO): NO